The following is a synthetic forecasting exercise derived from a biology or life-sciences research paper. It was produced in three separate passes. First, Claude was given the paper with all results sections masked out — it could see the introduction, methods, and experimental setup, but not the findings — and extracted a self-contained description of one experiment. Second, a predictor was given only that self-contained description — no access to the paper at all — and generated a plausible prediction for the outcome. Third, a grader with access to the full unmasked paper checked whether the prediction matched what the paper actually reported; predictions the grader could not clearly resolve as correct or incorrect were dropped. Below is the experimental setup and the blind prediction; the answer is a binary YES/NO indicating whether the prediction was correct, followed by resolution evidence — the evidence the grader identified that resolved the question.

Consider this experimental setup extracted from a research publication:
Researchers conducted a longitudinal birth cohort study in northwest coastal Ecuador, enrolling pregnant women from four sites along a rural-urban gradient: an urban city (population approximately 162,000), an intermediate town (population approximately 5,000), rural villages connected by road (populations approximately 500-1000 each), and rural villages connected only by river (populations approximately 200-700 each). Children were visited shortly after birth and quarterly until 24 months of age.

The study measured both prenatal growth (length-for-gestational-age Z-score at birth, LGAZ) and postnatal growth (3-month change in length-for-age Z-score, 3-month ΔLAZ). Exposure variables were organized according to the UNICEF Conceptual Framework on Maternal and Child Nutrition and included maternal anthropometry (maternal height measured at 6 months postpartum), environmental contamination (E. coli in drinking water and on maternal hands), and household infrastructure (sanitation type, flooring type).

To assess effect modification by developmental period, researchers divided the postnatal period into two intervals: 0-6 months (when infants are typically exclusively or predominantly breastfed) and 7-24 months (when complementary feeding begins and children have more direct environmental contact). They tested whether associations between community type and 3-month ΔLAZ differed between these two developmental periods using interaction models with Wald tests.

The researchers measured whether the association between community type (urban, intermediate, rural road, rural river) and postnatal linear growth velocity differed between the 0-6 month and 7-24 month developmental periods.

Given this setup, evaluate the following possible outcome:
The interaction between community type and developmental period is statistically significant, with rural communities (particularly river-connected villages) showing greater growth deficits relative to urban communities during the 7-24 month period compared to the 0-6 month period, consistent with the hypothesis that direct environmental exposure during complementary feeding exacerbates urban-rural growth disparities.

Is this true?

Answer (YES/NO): YES